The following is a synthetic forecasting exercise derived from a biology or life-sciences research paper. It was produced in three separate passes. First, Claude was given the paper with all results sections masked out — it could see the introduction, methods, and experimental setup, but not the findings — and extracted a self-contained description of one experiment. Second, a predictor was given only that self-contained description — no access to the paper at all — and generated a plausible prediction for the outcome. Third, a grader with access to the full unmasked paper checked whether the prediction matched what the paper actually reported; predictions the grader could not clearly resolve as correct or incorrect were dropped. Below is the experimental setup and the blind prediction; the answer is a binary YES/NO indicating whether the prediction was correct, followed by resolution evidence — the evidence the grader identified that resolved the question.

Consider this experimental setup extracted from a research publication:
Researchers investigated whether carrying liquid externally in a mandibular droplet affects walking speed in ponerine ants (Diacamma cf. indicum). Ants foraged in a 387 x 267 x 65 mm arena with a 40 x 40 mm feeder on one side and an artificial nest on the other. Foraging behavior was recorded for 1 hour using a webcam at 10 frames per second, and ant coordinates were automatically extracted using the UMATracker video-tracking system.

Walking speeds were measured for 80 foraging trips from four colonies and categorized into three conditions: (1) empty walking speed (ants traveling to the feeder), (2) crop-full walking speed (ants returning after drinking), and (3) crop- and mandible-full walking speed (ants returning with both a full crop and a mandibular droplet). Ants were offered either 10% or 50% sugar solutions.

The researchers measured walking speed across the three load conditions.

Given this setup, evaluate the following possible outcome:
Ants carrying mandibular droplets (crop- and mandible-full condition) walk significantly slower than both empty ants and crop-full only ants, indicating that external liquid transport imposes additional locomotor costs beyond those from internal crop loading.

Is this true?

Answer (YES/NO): NO